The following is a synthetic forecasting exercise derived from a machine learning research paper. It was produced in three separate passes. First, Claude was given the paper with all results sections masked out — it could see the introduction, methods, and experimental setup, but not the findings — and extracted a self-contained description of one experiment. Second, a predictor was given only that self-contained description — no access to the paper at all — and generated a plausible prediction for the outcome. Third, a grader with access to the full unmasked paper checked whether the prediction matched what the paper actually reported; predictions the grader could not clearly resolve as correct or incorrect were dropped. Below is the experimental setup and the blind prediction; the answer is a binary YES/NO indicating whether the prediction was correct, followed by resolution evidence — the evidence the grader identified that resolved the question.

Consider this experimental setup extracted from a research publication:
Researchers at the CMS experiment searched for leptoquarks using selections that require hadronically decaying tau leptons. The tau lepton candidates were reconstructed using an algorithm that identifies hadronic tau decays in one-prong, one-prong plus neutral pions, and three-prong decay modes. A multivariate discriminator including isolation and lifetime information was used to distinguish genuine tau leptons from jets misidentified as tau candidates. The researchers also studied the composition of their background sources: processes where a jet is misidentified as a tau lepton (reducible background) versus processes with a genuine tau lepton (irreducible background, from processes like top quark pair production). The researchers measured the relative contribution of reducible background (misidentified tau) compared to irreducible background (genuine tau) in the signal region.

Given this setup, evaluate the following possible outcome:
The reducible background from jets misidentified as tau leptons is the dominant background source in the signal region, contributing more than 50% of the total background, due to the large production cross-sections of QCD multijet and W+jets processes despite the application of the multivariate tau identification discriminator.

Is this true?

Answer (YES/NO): YES